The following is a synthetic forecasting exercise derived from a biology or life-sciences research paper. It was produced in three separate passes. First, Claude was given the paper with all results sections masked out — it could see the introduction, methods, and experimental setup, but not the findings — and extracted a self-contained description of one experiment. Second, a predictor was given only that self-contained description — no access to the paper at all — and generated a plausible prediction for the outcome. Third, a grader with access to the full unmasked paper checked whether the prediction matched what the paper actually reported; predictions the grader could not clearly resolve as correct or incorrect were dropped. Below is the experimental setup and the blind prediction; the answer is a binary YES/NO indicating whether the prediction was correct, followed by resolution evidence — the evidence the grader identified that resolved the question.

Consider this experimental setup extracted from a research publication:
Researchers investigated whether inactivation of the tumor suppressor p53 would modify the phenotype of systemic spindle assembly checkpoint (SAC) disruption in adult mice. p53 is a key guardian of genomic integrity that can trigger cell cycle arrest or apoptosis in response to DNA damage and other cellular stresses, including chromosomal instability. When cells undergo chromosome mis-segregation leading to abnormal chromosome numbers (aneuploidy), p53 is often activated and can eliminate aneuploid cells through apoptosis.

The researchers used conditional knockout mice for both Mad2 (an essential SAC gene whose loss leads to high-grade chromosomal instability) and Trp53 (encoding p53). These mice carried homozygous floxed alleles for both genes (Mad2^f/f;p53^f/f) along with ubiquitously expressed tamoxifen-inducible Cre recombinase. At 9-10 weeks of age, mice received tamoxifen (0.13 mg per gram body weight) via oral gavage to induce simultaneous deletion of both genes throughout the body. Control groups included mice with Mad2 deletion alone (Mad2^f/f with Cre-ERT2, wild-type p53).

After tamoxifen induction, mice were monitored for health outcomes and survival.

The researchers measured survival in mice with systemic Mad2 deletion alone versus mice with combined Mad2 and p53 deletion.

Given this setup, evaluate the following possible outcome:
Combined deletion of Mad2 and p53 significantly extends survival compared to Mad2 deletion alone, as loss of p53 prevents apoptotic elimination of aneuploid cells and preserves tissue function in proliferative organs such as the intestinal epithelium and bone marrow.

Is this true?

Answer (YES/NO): NO